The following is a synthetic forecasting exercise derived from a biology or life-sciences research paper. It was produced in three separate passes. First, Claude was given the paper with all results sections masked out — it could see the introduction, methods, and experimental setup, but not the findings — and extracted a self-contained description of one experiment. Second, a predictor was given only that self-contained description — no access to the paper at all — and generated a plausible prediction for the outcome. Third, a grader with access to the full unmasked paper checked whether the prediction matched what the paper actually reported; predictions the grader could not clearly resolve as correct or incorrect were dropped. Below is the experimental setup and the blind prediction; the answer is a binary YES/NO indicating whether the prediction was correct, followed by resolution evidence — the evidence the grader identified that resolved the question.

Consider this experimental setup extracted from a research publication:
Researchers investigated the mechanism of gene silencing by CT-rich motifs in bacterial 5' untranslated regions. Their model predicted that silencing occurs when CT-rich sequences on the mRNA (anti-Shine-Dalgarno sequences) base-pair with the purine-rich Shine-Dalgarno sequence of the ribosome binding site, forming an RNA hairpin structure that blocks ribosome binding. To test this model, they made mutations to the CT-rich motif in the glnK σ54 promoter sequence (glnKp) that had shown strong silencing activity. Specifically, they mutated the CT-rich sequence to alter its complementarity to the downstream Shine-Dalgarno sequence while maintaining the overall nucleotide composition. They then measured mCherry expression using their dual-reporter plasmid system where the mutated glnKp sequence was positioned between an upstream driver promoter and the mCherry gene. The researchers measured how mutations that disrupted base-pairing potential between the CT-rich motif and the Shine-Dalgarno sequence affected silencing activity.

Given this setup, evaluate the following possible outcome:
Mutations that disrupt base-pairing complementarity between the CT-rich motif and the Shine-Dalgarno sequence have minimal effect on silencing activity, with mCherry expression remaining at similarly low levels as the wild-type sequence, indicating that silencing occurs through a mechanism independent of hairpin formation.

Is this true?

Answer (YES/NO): NO